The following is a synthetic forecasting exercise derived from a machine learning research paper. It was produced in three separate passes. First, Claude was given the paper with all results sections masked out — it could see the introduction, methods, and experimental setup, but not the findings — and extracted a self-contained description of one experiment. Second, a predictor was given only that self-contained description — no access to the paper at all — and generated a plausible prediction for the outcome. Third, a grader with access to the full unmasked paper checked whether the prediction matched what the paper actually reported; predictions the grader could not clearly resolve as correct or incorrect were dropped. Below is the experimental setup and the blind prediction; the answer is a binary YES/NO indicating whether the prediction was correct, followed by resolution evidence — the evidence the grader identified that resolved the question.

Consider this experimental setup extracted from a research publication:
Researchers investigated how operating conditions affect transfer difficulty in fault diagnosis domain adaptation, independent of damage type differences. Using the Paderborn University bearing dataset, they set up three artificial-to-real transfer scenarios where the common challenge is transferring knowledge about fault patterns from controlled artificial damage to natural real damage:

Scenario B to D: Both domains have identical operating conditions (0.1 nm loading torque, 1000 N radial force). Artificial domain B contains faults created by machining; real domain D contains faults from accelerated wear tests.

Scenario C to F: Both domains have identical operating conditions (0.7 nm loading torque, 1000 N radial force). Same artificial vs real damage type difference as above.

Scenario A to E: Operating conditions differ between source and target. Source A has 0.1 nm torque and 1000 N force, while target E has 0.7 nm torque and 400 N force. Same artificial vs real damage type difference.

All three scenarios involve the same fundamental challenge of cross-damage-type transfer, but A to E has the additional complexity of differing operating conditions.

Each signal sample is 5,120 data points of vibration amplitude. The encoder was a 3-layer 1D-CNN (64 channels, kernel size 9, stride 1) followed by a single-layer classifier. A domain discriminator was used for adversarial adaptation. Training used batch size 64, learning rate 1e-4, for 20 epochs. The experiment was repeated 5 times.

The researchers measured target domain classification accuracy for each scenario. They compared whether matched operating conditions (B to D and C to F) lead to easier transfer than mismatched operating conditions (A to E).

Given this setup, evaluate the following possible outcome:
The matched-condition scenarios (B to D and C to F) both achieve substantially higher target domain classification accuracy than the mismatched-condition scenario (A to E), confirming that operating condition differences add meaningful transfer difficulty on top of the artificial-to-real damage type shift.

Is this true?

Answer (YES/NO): YES